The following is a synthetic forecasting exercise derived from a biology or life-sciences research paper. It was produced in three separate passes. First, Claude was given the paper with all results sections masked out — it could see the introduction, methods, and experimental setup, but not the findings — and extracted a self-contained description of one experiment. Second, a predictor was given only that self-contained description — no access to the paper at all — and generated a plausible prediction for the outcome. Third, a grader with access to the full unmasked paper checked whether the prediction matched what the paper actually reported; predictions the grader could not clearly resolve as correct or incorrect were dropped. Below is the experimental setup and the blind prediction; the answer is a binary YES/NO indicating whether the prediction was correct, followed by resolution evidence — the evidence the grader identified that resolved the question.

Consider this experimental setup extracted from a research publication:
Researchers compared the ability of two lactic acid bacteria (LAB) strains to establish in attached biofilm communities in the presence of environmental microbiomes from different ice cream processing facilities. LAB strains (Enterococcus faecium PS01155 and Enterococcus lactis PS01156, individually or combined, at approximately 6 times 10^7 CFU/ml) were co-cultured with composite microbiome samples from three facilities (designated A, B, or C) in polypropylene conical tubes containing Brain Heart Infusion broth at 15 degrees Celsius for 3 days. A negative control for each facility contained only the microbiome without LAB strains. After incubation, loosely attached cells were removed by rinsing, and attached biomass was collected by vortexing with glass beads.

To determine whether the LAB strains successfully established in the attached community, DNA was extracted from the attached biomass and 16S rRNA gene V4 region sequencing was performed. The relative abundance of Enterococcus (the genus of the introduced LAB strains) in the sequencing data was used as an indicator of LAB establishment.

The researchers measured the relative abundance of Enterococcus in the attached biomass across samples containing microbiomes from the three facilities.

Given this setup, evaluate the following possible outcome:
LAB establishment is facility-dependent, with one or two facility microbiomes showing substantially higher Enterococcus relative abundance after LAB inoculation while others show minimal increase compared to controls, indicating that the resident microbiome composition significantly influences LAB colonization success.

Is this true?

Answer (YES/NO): YES